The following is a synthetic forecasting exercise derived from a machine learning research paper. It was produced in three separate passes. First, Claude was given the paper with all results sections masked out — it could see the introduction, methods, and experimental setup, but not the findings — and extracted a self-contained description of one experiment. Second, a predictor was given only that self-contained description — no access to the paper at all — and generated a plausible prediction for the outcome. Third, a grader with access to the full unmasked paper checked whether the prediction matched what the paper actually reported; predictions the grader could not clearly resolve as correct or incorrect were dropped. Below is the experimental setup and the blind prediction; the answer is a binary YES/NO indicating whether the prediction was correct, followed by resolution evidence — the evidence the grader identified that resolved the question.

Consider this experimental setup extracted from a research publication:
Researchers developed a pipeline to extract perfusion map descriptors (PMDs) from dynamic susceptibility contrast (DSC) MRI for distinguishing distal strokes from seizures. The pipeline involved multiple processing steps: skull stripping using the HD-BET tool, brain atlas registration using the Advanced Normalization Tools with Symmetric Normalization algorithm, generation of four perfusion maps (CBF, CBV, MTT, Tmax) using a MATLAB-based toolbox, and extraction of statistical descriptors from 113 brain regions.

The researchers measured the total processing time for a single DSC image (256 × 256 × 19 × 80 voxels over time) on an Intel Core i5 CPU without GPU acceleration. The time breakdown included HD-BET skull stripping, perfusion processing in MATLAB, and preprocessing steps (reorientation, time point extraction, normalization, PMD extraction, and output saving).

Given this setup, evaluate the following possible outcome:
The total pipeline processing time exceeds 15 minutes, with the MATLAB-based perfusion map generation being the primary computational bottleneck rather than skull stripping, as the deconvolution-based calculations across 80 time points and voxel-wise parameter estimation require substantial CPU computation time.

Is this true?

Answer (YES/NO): NO